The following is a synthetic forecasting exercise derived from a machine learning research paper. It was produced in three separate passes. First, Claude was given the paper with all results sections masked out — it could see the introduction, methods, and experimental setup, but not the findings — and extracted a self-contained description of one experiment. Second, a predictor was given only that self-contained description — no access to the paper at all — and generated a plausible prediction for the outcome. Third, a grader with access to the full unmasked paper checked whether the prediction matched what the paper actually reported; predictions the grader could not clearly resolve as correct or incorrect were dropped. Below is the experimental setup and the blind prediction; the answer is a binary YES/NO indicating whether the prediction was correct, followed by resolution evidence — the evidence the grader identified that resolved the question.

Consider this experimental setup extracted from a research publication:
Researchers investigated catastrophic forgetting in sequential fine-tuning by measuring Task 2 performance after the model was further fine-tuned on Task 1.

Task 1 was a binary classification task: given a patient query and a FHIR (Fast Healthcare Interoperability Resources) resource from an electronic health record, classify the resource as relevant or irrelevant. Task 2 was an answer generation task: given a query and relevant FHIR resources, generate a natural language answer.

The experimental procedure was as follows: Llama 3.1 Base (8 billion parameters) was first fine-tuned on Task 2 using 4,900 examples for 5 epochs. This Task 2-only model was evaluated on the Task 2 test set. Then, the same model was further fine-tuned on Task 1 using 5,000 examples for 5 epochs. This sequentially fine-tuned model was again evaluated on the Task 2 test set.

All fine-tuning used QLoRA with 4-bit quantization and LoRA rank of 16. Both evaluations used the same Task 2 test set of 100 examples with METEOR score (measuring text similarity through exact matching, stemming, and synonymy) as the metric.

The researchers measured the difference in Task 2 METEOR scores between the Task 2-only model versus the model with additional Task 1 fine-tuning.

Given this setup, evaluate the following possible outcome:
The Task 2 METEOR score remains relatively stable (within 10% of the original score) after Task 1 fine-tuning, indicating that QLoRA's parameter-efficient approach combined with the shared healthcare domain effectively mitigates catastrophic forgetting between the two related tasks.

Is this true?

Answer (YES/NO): NO